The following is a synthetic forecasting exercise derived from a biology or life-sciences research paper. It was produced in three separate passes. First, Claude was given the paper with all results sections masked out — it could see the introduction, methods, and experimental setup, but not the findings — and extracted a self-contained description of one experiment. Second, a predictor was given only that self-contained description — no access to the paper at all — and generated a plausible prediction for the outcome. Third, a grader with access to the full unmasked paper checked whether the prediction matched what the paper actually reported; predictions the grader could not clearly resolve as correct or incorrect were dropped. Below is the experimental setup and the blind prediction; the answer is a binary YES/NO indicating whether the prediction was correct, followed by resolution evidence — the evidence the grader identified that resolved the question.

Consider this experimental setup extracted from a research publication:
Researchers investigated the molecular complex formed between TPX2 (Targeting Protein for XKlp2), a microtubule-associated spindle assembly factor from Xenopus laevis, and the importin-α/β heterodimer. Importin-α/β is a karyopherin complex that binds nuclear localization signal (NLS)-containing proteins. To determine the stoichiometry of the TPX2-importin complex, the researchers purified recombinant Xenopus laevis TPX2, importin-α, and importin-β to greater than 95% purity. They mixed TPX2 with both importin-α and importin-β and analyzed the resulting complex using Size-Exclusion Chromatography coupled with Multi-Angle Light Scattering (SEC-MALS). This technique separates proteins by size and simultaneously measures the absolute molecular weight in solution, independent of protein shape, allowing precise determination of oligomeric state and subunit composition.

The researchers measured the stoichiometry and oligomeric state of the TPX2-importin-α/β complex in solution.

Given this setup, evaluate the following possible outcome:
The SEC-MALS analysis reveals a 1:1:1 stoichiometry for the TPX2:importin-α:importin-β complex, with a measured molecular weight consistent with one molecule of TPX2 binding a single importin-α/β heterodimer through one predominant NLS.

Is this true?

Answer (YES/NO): NO